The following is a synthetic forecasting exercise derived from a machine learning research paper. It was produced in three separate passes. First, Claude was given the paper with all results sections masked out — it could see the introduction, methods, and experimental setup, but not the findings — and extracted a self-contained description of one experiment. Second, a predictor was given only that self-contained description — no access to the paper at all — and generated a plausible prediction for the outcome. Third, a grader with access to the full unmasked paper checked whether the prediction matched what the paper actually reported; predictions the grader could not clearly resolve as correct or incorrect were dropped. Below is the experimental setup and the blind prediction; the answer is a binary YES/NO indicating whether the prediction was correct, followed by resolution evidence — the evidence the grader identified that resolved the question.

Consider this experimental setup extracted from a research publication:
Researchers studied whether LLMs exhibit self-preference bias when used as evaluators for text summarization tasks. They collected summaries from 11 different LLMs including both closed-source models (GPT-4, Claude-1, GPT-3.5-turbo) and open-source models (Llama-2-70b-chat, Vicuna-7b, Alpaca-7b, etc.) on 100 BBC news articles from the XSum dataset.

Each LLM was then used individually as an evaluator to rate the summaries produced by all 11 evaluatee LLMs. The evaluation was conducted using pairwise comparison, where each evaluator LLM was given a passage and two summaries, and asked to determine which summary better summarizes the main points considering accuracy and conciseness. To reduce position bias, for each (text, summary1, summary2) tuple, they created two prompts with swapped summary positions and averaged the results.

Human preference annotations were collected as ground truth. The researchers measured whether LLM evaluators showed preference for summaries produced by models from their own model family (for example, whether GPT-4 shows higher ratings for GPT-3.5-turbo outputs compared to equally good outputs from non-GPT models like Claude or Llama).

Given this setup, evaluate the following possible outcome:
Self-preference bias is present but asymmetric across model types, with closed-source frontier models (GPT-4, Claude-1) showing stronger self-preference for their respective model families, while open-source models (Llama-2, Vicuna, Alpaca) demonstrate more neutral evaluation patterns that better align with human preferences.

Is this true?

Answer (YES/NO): NO